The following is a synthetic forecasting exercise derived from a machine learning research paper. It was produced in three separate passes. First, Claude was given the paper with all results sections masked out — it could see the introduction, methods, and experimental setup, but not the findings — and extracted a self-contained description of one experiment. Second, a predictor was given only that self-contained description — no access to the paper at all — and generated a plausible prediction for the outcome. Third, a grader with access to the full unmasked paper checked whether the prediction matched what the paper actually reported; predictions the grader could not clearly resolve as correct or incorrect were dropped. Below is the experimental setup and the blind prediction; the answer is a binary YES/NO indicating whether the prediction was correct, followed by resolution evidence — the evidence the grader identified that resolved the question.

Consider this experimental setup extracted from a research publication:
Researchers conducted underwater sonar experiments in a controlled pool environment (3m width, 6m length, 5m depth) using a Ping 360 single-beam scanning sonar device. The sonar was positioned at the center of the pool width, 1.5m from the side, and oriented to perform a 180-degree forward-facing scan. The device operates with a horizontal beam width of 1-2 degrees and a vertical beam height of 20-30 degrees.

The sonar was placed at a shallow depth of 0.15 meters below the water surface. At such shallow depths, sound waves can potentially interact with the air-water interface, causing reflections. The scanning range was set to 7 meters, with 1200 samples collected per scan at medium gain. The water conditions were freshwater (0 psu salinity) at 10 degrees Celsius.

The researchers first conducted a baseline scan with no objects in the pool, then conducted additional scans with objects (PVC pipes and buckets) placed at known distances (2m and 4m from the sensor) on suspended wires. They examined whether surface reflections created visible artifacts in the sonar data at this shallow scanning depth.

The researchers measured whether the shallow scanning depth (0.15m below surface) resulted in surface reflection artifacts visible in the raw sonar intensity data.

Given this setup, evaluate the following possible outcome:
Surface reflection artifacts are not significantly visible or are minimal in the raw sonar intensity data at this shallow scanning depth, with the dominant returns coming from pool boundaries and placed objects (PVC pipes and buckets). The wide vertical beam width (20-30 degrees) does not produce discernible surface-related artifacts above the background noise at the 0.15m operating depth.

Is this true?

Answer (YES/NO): NO